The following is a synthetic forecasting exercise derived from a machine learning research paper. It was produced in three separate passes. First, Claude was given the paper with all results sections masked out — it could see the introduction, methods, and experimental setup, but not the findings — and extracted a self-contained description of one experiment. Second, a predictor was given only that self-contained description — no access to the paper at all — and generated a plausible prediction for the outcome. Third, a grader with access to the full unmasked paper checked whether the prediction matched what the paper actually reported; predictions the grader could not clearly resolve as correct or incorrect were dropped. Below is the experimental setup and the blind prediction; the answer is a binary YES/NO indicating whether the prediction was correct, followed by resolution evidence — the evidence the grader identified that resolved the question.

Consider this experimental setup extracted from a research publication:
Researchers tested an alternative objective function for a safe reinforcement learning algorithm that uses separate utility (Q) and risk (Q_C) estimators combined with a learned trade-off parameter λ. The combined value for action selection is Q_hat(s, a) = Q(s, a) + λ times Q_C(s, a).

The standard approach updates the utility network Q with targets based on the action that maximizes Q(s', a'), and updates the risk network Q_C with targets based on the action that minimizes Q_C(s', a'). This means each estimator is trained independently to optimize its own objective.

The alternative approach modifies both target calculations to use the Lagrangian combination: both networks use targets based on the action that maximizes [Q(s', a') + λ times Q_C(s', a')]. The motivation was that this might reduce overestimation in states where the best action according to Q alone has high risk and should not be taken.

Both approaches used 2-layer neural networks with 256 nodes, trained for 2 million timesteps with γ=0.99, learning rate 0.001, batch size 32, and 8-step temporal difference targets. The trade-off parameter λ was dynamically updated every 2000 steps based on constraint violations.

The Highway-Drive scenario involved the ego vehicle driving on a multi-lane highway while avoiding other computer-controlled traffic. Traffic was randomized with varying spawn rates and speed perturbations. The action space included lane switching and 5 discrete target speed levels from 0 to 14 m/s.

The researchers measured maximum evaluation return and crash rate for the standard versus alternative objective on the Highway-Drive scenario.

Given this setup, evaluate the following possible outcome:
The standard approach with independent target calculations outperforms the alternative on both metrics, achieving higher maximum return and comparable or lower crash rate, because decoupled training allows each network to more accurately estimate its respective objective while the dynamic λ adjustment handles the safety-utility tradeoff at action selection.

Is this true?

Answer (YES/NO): YES